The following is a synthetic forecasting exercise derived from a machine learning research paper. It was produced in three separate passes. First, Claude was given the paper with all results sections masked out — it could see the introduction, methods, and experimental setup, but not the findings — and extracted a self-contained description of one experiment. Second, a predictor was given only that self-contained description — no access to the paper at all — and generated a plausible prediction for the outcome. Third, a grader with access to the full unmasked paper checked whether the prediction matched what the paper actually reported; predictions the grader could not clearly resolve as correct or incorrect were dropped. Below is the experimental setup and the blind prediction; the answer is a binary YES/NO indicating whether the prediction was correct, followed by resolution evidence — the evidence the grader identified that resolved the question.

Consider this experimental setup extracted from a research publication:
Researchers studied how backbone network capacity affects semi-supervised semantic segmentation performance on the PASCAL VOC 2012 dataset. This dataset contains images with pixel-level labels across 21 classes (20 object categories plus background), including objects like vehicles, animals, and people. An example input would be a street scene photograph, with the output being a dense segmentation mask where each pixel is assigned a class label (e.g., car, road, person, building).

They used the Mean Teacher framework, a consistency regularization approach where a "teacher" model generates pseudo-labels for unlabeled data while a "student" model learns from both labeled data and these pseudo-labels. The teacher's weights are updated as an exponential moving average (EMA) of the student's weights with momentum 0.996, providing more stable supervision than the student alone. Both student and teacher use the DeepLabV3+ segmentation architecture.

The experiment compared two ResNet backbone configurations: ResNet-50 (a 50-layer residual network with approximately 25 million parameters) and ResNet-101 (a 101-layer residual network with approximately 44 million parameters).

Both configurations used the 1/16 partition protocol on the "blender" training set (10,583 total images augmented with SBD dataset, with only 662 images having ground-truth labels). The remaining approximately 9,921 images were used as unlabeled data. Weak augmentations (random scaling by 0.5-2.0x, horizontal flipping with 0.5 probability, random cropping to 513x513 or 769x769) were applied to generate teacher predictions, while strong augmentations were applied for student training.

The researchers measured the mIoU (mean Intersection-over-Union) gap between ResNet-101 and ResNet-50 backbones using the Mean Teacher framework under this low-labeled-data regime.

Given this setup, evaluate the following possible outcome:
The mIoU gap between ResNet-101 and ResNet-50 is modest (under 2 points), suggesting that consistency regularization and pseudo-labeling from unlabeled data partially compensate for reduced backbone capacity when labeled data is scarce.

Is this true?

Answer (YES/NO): NO